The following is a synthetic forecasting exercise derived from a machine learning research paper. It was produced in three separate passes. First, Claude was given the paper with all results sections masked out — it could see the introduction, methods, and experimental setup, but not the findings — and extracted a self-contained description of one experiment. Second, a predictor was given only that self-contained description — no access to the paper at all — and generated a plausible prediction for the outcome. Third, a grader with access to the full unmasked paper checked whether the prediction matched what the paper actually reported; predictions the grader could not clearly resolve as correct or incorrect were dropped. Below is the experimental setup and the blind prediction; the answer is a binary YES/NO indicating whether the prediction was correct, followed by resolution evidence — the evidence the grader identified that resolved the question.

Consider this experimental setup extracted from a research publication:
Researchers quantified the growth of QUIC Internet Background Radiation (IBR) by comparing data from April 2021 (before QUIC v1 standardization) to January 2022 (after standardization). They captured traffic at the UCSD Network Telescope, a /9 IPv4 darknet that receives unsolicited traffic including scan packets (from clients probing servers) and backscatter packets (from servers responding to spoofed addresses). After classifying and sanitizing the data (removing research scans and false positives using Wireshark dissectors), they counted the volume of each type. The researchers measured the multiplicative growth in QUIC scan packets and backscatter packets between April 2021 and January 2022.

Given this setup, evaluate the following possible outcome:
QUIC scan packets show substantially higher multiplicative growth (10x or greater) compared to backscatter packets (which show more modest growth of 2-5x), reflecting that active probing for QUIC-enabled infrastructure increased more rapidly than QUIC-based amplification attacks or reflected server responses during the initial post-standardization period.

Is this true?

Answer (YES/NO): NO